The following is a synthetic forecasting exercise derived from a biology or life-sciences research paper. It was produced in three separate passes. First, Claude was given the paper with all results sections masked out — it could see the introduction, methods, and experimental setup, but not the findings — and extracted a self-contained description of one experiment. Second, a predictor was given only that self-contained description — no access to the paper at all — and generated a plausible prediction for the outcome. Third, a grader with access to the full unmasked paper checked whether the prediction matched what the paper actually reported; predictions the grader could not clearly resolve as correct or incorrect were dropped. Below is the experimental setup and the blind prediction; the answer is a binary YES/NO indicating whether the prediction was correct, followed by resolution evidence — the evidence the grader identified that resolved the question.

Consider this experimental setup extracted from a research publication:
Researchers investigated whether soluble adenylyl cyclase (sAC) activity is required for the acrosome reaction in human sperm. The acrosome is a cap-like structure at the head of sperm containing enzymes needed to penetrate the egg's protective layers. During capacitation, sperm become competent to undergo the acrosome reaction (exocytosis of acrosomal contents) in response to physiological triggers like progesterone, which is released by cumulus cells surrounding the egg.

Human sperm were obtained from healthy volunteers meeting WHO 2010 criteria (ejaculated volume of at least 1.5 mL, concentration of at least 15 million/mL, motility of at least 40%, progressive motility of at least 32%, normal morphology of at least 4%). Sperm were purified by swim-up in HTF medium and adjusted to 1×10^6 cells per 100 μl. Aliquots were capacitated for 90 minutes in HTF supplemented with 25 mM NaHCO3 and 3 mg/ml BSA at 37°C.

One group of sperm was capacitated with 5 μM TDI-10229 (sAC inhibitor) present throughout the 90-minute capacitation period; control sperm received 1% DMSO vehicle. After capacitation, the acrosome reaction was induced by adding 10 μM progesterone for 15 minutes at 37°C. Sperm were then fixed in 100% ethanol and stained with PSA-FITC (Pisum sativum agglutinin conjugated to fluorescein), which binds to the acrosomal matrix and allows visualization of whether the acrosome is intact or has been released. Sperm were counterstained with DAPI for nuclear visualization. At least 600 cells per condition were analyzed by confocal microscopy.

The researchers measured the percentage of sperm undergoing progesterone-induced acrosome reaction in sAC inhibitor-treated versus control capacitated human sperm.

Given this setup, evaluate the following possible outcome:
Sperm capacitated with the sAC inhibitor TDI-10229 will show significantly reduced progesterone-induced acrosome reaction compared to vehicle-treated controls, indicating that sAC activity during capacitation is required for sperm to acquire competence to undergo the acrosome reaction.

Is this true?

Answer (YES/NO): YES